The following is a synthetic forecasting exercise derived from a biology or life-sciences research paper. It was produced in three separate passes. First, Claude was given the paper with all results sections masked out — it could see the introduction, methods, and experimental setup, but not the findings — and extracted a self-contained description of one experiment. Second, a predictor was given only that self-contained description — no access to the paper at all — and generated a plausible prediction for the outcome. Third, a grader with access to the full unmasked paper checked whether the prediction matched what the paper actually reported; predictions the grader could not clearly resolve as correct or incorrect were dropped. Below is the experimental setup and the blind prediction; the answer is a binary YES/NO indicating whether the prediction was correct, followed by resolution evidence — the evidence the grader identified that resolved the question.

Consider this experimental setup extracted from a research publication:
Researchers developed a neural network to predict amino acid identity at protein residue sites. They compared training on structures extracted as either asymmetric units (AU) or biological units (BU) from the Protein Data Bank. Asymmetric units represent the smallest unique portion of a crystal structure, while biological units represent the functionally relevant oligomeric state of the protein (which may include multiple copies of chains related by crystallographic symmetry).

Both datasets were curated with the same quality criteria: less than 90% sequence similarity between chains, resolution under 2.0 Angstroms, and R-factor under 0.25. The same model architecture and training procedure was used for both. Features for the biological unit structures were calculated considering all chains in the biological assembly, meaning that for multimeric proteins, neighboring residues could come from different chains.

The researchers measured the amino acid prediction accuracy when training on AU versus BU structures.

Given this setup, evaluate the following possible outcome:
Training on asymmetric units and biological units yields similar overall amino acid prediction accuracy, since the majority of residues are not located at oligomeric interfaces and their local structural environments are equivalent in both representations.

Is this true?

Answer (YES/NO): YES